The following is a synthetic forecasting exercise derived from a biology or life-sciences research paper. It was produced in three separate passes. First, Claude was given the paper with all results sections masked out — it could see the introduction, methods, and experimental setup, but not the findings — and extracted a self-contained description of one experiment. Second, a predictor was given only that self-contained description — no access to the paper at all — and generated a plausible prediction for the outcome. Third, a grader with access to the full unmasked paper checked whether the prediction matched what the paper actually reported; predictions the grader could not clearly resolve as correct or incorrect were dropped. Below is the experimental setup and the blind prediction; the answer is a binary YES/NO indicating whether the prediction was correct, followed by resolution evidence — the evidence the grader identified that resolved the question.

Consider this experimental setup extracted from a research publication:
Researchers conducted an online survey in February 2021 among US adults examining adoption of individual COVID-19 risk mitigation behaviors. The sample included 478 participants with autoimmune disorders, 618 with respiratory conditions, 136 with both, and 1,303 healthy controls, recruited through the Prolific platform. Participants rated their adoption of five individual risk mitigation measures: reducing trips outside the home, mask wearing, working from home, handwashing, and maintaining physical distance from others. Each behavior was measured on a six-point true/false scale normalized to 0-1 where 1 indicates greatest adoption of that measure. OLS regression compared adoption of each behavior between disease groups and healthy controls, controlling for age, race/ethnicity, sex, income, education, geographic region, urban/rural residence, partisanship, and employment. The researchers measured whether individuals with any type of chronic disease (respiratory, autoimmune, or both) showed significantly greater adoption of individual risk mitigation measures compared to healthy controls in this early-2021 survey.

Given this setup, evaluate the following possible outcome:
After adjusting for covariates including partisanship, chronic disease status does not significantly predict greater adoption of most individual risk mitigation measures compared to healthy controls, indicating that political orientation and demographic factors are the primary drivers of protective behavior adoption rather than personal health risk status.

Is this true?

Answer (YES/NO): NO